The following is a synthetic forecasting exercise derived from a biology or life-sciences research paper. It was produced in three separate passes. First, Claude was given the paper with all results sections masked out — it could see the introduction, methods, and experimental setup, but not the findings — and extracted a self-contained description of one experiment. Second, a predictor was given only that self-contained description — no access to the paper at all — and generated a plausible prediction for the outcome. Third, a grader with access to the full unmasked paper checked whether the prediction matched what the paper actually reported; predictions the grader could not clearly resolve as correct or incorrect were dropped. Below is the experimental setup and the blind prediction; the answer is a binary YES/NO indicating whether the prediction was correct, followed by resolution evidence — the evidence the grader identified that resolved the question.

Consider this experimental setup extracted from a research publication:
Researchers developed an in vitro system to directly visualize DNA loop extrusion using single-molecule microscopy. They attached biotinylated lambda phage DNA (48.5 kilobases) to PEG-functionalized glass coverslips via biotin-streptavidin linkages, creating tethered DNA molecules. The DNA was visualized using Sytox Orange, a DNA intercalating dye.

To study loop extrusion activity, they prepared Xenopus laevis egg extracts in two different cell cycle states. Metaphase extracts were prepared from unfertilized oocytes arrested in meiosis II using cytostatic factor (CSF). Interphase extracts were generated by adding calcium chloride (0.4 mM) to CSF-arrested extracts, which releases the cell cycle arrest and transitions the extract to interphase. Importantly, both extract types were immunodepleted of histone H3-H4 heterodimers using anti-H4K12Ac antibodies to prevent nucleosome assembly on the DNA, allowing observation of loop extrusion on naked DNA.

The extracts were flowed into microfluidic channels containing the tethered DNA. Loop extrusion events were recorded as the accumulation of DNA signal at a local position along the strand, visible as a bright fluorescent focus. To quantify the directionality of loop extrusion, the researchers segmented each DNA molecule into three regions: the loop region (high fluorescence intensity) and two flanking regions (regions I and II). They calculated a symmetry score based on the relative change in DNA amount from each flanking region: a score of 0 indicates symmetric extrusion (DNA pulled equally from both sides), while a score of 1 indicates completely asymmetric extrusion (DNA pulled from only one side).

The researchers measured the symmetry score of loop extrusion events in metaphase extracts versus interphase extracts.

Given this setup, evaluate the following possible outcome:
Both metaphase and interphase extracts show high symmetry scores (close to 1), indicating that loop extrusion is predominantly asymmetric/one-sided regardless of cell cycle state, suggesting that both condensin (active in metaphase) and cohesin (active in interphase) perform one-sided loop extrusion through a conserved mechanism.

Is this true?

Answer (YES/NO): NO